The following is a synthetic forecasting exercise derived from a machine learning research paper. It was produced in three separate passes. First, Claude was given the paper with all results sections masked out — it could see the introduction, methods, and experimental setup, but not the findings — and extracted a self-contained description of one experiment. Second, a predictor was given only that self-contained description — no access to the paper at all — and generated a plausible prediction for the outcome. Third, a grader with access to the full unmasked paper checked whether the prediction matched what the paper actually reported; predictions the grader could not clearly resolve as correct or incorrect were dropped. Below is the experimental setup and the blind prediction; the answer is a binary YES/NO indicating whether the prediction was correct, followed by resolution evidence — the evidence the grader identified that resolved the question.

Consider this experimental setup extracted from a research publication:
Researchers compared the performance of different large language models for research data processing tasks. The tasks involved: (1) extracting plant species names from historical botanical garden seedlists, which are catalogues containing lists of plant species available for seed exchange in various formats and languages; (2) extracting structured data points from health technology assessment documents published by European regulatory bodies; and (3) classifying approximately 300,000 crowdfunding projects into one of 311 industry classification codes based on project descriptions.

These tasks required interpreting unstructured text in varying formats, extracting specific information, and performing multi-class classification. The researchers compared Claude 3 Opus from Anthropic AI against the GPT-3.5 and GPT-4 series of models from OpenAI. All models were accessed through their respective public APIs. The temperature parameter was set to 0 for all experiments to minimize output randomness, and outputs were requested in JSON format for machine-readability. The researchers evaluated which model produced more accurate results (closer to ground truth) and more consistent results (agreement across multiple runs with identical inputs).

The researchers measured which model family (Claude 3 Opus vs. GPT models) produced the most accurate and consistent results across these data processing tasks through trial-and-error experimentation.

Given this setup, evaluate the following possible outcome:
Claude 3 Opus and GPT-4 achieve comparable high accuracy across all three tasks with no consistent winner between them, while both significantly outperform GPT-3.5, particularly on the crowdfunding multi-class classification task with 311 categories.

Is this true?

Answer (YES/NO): NO